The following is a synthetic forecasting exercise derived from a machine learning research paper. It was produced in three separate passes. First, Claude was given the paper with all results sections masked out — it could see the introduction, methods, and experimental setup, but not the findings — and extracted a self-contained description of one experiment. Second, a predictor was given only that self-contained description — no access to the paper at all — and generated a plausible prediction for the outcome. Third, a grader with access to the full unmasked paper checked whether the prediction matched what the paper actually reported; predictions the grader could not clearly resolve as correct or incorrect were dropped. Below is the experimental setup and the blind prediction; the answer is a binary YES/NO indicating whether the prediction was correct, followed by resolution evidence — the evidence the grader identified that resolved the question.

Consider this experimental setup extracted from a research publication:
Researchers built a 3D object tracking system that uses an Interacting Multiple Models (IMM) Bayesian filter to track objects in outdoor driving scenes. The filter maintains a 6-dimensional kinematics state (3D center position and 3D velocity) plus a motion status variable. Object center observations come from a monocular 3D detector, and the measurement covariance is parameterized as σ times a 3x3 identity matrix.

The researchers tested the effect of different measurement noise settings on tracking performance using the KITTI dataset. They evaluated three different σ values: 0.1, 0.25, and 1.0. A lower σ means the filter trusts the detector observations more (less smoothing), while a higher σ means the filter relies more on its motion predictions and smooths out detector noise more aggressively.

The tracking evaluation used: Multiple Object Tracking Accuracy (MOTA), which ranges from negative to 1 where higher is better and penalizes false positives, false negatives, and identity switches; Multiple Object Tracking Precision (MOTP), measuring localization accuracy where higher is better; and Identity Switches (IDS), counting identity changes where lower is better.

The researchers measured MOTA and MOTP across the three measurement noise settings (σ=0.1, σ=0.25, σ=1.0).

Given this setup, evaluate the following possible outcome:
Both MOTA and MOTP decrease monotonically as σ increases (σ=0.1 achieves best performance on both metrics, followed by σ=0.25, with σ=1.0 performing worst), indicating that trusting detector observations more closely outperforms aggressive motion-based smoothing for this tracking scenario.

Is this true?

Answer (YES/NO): NO